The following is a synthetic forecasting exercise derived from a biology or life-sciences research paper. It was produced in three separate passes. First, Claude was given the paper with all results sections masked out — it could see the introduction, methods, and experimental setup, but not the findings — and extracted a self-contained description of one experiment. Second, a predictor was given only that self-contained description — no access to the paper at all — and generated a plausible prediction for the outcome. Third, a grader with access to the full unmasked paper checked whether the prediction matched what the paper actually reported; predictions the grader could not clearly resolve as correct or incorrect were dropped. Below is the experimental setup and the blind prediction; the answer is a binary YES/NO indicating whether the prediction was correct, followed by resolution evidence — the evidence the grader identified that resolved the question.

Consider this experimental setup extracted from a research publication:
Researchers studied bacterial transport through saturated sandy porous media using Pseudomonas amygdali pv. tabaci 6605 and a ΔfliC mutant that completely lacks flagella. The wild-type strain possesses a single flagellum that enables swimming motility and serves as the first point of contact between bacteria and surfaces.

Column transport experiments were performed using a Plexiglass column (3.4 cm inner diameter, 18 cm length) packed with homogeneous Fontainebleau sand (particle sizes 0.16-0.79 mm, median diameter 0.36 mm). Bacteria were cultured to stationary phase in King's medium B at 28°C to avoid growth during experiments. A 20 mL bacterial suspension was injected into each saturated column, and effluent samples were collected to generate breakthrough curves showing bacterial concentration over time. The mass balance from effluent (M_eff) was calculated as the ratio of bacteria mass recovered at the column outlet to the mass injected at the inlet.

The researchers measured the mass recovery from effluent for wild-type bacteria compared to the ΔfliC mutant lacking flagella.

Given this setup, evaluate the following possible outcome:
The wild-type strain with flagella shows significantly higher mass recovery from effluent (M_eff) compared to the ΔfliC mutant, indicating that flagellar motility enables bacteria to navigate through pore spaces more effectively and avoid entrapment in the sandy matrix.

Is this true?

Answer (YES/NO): NO